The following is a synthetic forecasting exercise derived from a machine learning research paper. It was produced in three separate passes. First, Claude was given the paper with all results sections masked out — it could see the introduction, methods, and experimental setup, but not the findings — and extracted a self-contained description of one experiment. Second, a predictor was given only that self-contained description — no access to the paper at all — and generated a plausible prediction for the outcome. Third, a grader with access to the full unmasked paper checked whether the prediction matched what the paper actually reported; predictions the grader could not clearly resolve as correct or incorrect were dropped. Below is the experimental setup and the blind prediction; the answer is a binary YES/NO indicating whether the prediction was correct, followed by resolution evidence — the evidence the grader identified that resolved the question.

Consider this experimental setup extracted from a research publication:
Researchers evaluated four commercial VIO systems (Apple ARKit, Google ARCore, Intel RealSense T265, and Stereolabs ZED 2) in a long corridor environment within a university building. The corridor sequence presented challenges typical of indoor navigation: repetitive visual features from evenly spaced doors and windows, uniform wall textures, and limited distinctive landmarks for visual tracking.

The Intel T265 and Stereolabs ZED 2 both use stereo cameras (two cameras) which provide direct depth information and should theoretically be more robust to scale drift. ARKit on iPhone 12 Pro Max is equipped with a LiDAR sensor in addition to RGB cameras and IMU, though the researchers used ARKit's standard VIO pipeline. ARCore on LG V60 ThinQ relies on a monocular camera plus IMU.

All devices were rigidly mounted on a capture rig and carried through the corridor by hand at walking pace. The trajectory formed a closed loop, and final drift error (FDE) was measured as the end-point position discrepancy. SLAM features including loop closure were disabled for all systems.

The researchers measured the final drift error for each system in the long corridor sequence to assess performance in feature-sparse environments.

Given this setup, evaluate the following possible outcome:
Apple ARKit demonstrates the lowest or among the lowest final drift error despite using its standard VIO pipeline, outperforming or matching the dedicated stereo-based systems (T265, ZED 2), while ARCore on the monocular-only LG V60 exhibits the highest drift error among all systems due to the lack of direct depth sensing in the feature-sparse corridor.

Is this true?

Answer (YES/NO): NO